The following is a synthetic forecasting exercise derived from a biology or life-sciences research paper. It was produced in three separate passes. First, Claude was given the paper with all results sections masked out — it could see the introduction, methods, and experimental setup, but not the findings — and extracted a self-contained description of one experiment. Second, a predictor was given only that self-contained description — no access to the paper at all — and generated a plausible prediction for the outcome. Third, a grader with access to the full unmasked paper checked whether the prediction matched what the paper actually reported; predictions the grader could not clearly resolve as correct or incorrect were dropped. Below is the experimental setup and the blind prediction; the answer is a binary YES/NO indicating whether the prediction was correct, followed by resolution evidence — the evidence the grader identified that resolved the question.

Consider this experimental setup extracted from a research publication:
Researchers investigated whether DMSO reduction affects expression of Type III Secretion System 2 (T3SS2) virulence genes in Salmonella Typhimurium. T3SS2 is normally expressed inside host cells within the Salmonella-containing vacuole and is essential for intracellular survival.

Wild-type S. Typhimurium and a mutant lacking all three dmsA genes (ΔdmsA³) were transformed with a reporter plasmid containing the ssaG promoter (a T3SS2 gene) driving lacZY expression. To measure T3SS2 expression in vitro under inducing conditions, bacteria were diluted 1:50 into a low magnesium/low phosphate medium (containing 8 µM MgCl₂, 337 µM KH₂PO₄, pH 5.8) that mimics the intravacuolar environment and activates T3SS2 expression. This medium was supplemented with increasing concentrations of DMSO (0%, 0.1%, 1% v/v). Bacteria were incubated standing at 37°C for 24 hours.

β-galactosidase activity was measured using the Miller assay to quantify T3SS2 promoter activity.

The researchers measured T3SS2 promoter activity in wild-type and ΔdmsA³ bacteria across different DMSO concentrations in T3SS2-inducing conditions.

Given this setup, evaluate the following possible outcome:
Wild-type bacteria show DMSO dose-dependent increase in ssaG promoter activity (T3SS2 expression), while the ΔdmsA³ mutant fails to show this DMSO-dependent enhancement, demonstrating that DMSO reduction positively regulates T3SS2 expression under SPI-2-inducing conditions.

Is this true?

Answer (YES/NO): YES